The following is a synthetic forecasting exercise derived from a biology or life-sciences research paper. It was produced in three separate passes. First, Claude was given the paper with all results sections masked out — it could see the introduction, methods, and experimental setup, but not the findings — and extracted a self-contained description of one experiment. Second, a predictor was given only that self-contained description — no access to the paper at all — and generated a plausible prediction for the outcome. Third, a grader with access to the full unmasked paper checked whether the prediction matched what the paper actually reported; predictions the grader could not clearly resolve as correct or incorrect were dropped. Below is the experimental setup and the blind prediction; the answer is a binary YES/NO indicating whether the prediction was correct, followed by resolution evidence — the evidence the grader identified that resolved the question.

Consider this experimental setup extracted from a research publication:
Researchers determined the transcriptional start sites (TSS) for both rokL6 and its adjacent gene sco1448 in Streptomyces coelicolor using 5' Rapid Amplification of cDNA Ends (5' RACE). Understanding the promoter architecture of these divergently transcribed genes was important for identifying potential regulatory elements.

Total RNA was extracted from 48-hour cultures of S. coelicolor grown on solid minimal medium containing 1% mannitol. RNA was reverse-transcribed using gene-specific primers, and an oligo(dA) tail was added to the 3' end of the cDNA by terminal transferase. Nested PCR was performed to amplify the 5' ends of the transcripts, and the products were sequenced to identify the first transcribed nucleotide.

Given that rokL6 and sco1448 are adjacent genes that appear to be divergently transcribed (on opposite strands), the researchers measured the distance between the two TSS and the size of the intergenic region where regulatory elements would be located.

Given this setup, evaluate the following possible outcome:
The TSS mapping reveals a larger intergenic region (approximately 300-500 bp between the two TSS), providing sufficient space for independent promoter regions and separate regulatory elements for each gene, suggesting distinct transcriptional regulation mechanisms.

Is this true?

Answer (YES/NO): NO